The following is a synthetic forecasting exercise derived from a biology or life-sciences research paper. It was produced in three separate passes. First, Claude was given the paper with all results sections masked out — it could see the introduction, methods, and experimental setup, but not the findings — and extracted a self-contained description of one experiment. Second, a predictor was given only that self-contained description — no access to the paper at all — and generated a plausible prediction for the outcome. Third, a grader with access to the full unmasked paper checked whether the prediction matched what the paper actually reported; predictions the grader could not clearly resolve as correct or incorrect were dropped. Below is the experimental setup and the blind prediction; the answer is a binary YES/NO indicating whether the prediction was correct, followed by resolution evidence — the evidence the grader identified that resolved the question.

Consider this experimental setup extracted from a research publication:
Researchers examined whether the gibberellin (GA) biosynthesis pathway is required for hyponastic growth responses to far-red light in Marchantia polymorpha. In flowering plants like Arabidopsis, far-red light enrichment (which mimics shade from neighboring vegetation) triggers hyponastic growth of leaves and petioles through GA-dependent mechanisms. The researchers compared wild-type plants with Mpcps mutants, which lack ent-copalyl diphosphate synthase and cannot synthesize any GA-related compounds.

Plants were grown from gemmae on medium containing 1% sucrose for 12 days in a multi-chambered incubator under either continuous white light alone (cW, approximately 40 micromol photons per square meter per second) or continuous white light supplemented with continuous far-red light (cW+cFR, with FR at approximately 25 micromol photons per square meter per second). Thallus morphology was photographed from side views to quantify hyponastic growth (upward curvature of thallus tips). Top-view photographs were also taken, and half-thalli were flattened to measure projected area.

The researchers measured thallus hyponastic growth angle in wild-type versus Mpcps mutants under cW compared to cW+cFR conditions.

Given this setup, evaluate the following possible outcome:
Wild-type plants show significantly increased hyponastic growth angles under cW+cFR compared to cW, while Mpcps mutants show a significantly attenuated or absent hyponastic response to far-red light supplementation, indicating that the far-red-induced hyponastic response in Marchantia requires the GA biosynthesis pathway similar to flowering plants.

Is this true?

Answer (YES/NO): YES